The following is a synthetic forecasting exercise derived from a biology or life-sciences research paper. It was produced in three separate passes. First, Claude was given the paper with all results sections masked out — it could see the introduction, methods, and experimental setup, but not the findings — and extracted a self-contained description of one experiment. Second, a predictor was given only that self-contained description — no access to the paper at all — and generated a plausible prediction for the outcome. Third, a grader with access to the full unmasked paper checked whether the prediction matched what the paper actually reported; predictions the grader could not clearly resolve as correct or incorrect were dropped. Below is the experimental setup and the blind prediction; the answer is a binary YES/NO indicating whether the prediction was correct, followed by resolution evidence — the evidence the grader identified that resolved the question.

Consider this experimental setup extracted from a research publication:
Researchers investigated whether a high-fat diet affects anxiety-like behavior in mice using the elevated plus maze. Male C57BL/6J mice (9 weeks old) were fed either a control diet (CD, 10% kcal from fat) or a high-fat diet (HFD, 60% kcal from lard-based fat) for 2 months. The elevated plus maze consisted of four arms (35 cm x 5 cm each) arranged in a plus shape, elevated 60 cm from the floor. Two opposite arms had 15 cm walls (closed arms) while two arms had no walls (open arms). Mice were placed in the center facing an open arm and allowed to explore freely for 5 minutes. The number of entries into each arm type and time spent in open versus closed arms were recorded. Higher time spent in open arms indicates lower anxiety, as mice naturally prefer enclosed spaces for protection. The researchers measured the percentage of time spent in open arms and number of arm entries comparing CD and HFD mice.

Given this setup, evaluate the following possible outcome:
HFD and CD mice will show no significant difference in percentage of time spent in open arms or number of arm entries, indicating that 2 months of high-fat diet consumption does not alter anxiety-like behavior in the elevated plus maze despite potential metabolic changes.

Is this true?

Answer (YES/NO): YES